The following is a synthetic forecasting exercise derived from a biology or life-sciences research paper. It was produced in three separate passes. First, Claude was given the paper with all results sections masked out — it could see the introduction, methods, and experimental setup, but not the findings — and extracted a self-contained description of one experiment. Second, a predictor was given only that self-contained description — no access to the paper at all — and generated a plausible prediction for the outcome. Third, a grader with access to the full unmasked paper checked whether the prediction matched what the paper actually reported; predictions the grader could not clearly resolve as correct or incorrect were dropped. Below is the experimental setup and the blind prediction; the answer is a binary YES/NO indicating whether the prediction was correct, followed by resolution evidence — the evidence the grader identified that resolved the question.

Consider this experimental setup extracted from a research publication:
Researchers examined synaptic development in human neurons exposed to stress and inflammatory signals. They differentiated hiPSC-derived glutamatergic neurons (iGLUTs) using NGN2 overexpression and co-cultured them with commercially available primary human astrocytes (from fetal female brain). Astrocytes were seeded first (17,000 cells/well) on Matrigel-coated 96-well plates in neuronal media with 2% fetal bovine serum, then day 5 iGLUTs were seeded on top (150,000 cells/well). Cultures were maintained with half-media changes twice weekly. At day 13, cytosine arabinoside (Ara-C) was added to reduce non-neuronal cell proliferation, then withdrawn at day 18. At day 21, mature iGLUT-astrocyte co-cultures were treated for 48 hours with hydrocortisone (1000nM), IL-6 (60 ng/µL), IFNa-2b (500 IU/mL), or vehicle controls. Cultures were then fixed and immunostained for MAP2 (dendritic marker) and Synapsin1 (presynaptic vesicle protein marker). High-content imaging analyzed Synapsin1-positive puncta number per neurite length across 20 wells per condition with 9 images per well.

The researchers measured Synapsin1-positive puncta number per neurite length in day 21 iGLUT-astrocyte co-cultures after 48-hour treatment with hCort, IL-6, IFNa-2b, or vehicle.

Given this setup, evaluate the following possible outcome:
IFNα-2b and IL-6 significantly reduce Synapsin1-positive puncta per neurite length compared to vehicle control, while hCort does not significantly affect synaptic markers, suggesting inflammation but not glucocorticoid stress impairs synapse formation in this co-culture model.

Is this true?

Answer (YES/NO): NO